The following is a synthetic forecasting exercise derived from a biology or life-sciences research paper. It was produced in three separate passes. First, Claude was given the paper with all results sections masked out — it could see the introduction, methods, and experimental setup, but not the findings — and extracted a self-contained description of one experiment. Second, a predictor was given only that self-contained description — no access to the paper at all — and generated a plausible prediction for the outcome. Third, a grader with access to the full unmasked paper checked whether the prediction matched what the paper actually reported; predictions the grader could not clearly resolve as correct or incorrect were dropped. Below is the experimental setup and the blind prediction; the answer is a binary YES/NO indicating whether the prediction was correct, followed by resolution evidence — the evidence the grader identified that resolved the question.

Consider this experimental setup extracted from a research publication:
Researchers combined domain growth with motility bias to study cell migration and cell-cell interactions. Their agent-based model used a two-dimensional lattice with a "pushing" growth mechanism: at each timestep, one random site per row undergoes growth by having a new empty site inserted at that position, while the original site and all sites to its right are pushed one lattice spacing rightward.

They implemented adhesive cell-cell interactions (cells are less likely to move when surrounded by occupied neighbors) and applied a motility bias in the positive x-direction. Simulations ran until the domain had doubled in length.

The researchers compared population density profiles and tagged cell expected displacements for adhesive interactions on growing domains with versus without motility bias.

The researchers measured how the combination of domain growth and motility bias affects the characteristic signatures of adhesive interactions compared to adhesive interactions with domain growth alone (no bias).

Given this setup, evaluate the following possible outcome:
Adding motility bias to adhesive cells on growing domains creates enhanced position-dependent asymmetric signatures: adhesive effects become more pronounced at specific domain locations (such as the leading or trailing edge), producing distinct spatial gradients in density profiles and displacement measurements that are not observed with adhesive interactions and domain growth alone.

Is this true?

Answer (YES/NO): NO